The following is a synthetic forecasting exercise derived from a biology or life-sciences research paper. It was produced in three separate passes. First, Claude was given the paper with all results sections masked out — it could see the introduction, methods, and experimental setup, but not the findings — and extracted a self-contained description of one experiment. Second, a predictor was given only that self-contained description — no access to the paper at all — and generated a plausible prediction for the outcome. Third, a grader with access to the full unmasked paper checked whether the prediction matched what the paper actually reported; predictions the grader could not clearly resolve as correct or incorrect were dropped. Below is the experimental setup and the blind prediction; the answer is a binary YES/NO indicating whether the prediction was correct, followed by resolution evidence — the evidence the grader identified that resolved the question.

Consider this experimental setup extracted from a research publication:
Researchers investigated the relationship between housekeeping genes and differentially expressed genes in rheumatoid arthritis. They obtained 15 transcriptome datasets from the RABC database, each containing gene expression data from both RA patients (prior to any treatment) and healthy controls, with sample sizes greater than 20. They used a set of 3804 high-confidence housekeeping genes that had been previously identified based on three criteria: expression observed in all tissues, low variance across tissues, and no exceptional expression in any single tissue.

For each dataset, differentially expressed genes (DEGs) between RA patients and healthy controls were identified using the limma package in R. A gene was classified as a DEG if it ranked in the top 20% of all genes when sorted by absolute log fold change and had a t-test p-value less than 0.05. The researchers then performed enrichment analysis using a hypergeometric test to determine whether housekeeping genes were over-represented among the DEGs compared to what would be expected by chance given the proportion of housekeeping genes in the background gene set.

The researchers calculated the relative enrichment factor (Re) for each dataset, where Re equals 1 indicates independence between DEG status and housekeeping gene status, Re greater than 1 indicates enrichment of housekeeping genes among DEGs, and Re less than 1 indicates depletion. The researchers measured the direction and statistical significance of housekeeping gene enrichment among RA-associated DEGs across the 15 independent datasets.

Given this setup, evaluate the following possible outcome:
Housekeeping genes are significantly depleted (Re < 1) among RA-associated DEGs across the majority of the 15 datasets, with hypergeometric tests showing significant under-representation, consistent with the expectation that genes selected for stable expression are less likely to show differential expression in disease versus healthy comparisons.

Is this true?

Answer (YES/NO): NO